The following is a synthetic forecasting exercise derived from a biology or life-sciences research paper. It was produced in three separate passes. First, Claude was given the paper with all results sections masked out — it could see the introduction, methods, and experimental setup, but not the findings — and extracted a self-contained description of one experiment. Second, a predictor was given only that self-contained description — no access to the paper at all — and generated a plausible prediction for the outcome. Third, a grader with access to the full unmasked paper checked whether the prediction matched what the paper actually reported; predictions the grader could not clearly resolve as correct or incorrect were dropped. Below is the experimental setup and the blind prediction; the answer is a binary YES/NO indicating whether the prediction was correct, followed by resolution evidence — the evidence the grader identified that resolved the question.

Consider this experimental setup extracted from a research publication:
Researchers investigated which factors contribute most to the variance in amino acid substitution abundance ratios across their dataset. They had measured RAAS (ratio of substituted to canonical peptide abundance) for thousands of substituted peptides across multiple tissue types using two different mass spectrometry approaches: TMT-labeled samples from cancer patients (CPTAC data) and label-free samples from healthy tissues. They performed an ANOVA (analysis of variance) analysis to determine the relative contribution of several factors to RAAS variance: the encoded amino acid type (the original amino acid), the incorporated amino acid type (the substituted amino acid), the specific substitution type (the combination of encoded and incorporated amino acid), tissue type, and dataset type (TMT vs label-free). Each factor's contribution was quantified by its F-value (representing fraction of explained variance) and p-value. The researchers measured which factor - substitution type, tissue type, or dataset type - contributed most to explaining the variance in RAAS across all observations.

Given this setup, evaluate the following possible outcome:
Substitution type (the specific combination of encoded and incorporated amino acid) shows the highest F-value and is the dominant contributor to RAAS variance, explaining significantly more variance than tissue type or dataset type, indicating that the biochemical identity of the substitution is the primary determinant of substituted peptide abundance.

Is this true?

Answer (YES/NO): YES